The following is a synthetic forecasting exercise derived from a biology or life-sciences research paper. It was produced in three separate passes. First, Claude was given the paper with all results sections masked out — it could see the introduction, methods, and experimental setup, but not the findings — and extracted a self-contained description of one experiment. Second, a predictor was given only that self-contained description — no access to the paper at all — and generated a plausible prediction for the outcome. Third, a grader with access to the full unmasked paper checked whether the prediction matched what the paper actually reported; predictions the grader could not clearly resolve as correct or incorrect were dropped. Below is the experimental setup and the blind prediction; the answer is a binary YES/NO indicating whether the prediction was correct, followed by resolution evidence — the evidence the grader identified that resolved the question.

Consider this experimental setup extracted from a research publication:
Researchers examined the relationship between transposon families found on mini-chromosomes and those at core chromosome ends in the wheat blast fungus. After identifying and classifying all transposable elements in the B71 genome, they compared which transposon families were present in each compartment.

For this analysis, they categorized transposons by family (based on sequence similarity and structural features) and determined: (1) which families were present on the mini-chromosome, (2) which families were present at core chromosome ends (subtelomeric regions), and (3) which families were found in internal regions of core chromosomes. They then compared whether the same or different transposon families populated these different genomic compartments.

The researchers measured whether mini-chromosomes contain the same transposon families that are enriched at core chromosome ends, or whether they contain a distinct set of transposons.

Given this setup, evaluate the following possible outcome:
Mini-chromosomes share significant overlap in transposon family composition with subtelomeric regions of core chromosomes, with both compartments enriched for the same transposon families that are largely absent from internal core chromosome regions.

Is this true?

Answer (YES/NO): YES